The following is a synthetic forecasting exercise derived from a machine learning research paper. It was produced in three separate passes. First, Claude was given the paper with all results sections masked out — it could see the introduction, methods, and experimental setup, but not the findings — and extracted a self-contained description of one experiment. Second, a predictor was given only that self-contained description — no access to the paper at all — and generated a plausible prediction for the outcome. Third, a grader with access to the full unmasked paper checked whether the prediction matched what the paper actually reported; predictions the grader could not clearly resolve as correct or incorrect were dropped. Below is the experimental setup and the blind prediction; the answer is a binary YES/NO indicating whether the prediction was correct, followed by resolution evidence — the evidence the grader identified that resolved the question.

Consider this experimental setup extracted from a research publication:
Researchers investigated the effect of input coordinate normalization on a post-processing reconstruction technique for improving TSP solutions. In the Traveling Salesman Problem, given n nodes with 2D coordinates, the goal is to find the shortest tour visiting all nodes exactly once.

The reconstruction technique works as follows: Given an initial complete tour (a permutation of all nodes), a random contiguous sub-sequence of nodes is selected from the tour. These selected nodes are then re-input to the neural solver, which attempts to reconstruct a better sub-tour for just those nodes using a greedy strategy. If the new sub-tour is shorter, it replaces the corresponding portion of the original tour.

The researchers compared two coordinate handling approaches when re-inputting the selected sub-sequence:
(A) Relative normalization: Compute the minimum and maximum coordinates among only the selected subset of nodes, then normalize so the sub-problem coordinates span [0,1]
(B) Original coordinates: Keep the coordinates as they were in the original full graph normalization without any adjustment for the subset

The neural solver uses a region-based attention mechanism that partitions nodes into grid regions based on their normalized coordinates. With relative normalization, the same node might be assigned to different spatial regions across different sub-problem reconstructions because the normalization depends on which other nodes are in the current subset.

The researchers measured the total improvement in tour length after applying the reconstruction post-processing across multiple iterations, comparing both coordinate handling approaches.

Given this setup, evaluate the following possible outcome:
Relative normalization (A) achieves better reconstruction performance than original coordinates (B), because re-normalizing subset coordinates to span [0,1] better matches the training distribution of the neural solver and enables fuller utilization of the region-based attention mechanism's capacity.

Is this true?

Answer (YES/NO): YES